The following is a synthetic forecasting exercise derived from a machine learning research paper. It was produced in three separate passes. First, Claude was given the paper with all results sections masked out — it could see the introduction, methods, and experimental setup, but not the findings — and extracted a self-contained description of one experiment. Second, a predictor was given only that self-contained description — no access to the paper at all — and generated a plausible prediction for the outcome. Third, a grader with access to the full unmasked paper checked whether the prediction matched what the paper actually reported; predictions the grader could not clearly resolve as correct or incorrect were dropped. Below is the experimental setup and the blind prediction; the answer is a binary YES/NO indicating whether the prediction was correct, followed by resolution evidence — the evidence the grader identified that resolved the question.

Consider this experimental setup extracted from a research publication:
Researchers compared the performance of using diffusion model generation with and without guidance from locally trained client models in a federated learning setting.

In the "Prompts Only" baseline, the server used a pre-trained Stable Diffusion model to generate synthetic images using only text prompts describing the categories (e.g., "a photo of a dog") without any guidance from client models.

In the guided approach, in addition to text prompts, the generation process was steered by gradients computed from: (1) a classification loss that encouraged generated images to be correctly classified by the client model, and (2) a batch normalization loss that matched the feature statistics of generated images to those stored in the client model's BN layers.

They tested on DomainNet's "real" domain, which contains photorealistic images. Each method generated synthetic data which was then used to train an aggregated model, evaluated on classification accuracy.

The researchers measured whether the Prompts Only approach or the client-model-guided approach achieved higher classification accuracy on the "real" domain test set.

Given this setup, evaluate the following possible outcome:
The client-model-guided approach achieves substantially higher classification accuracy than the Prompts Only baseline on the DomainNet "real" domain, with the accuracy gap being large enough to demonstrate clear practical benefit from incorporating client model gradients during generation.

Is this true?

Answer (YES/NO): NO